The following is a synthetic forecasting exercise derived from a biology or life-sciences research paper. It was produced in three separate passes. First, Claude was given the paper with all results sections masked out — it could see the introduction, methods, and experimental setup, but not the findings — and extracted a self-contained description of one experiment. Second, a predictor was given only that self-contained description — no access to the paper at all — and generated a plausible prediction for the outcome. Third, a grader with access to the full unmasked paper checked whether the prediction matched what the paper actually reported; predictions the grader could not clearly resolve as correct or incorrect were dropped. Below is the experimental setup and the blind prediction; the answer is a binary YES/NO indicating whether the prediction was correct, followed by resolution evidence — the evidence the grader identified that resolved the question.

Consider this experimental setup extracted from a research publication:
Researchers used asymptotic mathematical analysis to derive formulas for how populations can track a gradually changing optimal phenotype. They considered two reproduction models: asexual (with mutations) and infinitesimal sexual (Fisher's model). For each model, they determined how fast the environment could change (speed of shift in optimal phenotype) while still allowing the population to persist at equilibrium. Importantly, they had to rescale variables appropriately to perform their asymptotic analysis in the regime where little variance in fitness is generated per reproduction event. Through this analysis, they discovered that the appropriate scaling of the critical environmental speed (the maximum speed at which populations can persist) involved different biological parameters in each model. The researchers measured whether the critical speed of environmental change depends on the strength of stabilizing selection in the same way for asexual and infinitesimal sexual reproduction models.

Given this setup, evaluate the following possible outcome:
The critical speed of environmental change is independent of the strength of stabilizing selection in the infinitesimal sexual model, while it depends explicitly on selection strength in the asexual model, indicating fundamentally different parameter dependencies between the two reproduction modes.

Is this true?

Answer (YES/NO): NO